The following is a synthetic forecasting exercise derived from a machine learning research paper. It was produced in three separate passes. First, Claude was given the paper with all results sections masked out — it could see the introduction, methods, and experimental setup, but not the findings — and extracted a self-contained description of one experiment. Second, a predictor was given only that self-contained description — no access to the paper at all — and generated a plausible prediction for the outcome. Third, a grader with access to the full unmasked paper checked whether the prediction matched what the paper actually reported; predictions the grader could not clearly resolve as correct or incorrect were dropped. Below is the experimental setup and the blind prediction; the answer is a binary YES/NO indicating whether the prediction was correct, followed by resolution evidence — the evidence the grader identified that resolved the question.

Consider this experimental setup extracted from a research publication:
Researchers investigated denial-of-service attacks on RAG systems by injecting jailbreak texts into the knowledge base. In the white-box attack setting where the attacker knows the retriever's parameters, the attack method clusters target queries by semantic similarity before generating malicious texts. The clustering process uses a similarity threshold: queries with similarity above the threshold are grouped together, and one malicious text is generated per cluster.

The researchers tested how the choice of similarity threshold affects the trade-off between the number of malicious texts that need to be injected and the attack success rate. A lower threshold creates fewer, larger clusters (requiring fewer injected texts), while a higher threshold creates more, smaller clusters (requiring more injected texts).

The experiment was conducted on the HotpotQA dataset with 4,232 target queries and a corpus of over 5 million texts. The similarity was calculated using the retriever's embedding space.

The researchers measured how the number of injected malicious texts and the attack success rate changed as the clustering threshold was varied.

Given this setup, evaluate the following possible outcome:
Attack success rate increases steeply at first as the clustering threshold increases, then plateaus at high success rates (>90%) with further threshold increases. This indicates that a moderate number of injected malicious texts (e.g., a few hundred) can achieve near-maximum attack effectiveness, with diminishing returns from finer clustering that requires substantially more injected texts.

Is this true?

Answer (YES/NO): NO